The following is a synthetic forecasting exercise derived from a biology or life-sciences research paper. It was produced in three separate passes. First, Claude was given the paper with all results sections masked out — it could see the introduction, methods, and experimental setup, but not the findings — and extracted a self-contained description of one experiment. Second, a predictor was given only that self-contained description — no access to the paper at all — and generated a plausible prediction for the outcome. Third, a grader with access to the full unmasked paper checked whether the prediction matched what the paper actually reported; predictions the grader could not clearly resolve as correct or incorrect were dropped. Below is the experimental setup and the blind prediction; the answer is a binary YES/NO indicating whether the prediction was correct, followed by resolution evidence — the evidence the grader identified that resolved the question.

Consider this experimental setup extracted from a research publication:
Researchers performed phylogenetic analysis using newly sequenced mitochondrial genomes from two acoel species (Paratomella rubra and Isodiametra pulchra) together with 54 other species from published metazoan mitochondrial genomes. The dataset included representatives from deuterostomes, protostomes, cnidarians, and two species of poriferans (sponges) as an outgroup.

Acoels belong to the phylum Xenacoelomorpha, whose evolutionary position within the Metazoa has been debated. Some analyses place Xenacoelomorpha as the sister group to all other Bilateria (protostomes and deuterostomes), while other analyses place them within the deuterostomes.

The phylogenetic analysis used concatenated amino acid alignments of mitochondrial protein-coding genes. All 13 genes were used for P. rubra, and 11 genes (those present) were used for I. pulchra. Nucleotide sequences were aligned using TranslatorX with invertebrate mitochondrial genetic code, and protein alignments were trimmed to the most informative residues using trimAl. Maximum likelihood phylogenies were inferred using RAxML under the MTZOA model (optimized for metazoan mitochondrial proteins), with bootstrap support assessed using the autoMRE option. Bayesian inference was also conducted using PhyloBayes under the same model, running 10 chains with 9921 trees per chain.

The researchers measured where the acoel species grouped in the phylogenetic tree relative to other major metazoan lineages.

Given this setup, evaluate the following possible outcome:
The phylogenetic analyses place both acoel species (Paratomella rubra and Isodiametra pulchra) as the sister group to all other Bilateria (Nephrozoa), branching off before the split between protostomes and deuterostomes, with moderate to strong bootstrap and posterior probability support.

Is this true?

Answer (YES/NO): NO